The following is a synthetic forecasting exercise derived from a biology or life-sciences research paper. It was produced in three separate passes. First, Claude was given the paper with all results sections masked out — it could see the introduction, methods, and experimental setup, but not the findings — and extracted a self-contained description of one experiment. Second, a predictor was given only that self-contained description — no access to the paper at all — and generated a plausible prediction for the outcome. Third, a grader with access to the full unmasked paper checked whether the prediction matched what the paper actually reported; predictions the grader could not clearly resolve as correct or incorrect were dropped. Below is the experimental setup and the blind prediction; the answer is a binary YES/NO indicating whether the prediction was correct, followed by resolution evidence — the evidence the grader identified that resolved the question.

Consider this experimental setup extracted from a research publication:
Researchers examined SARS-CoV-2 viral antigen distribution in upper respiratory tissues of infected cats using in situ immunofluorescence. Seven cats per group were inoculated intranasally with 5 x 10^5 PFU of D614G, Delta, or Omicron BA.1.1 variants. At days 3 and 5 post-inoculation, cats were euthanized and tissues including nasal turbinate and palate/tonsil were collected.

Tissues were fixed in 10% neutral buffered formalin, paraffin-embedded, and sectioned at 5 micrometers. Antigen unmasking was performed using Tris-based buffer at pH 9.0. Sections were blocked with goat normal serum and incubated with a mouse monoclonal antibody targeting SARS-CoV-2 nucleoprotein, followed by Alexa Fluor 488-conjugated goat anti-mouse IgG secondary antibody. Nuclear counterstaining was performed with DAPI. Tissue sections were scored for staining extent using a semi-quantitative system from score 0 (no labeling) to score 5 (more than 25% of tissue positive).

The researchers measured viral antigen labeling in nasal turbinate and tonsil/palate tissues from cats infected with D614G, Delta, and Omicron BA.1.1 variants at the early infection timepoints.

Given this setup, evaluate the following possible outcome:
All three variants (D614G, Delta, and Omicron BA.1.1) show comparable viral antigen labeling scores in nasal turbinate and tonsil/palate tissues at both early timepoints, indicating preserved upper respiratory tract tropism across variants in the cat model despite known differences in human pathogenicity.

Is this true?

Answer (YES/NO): NO